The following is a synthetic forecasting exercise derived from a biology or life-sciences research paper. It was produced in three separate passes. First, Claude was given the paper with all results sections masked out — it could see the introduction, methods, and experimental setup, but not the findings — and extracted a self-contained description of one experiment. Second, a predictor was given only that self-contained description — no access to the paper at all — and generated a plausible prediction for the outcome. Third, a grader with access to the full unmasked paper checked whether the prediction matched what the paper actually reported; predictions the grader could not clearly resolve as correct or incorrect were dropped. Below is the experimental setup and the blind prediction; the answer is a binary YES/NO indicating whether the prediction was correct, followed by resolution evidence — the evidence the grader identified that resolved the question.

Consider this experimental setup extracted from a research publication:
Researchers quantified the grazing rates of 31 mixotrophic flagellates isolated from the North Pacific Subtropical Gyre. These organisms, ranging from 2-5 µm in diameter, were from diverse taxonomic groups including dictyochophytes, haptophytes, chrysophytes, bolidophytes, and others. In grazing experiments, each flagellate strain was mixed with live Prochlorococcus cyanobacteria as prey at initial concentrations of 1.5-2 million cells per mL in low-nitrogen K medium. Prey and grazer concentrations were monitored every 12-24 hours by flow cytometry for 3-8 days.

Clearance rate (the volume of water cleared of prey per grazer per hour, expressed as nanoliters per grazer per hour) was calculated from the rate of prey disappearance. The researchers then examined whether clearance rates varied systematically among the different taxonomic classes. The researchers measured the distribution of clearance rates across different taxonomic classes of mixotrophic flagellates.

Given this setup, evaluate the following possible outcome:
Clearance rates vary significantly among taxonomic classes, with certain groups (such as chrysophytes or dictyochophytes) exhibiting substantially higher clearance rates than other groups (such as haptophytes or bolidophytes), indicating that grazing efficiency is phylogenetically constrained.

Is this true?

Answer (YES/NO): NO